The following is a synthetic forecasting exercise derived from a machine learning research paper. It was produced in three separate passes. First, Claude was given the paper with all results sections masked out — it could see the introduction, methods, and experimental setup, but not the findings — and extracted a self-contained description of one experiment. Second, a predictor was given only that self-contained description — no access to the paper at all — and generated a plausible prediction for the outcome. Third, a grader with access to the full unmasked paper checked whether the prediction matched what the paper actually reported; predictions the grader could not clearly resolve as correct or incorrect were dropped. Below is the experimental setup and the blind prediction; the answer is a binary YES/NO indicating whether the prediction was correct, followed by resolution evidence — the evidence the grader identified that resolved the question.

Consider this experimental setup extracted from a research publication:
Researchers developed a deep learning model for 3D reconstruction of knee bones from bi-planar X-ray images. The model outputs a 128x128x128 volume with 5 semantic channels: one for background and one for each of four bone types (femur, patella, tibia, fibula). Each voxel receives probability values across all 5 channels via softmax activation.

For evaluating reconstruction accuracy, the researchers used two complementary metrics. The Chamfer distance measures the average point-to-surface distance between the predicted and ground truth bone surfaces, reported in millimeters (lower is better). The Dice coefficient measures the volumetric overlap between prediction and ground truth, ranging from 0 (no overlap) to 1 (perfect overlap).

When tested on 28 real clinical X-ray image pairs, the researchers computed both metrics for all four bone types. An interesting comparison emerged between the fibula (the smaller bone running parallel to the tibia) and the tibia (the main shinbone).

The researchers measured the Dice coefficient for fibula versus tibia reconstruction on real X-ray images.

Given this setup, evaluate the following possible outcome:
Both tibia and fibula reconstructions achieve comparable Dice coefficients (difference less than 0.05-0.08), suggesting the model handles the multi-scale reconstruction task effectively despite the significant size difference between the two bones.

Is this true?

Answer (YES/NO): NO